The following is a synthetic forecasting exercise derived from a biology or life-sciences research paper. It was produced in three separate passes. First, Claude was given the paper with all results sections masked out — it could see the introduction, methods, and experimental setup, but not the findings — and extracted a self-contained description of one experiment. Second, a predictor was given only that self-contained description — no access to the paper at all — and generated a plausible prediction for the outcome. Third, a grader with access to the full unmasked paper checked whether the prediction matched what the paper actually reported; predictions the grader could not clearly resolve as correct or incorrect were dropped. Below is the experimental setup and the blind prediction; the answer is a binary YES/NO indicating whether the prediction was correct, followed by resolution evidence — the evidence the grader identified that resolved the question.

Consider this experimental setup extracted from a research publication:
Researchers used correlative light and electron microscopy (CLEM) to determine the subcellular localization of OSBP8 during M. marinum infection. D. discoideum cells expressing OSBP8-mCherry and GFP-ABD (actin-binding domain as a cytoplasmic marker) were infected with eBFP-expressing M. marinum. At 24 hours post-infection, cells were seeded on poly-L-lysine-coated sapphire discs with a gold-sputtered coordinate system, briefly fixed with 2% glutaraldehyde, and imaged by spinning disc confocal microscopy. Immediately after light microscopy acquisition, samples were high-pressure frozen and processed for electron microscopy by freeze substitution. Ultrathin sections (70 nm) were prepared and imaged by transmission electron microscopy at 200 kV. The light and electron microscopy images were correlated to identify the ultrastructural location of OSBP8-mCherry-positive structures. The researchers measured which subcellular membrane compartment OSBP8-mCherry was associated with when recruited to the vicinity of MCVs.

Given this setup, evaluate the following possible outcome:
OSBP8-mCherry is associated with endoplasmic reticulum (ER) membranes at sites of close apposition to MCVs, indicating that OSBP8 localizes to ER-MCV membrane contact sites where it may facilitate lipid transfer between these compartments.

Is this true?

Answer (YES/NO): YES